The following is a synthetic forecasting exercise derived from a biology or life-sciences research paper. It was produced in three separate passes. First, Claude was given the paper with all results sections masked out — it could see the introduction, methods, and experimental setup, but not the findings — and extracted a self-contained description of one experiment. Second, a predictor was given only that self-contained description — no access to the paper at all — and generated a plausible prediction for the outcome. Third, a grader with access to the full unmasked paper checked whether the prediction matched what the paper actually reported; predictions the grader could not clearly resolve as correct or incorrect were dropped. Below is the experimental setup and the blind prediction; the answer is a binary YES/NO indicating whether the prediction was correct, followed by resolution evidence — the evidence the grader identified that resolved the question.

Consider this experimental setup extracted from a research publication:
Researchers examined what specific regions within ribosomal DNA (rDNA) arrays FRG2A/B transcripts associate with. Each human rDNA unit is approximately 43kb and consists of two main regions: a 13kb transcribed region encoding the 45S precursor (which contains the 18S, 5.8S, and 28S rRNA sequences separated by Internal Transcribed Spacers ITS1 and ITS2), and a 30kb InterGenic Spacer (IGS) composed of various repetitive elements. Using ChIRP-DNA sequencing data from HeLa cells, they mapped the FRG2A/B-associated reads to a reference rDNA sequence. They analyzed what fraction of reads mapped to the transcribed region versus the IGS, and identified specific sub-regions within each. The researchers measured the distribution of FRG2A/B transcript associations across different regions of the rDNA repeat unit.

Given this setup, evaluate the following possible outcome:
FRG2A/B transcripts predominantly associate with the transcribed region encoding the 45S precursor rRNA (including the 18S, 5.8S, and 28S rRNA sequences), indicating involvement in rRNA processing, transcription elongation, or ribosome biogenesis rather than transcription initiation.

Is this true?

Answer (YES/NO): NO